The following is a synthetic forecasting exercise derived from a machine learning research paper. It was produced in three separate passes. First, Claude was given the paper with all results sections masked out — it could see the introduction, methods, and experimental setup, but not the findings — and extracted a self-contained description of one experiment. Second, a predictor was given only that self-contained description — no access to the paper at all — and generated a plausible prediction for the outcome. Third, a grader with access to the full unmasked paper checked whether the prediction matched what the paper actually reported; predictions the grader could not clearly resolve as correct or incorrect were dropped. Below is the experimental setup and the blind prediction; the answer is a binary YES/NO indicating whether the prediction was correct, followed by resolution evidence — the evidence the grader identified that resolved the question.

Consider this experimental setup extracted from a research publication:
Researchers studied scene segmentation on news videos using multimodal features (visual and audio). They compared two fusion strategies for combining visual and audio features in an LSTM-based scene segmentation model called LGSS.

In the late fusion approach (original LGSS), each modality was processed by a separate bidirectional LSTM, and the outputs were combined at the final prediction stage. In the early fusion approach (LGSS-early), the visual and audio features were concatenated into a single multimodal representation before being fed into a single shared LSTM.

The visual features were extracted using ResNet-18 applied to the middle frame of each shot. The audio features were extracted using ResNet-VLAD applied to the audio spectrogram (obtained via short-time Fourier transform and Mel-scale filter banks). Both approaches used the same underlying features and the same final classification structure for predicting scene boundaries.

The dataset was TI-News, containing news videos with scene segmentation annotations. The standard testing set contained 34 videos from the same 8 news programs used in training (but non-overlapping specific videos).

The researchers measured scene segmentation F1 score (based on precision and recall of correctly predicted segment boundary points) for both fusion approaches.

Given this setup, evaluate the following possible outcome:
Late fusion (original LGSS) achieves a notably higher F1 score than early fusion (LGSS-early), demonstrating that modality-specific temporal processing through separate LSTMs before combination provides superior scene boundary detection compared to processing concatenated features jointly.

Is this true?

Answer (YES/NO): NO